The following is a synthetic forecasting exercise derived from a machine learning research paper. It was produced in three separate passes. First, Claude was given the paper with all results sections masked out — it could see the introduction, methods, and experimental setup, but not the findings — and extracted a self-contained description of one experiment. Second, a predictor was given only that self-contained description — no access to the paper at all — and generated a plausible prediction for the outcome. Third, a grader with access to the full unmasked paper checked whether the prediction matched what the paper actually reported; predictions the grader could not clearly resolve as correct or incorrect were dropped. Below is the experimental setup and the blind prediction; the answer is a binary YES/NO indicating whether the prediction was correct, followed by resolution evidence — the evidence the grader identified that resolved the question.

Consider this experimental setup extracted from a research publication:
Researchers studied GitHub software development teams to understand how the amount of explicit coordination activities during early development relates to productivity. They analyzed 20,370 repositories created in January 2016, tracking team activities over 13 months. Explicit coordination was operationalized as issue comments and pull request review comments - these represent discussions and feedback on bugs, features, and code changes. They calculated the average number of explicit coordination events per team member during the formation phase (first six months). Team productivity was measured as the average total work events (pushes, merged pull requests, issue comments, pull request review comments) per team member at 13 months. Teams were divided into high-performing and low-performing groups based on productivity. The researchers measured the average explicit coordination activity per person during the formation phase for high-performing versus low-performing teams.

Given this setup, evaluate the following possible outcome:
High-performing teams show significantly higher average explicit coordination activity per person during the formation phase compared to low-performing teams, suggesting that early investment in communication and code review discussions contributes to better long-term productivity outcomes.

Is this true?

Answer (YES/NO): YES